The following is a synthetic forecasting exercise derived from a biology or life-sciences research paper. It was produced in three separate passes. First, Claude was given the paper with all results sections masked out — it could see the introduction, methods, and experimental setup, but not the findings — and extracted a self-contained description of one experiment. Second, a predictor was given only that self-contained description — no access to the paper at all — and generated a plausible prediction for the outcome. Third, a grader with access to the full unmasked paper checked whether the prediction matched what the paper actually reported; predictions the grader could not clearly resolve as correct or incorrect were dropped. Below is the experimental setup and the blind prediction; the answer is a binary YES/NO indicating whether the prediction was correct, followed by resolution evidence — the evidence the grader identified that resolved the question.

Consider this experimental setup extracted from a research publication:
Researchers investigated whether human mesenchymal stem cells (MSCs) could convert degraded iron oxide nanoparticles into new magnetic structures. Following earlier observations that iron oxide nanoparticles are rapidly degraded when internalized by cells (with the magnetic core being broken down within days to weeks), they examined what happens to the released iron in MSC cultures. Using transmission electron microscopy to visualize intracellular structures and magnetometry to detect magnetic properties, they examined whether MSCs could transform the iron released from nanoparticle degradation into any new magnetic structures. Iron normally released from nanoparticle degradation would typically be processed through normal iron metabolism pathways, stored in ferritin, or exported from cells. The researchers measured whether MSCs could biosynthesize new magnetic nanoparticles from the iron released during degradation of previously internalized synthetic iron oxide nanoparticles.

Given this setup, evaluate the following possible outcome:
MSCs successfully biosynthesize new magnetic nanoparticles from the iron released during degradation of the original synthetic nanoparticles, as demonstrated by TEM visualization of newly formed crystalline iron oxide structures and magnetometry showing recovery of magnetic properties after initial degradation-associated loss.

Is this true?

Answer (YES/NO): YES